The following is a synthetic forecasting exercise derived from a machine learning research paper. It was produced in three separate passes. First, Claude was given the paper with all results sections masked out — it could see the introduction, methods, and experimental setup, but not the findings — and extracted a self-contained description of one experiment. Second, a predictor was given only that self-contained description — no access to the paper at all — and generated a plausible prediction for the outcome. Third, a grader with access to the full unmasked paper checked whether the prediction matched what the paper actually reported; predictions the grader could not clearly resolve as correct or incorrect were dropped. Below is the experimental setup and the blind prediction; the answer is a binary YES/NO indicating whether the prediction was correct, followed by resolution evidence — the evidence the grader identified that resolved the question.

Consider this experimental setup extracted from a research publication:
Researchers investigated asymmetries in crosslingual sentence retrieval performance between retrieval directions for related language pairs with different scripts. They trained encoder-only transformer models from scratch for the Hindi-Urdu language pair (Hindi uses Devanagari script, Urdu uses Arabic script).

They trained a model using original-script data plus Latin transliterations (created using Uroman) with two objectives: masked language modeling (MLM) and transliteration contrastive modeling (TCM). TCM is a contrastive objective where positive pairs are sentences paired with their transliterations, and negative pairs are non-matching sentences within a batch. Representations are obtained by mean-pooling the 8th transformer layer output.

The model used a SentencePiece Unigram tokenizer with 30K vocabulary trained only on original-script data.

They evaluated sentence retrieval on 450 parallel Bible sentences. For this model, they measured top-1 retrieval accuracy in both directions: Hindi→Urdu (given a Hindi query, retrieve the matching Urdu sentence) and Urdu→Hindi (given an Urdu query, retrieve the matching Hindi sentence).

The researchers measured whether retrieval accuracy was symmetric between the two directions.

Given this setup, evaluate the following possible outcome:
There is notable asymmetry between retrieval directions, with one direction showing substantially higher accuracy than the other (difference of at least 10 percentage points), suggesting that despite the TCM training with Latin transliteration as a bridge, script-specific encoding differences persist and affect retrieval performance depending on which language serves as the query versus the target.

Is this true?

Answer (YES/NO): NO